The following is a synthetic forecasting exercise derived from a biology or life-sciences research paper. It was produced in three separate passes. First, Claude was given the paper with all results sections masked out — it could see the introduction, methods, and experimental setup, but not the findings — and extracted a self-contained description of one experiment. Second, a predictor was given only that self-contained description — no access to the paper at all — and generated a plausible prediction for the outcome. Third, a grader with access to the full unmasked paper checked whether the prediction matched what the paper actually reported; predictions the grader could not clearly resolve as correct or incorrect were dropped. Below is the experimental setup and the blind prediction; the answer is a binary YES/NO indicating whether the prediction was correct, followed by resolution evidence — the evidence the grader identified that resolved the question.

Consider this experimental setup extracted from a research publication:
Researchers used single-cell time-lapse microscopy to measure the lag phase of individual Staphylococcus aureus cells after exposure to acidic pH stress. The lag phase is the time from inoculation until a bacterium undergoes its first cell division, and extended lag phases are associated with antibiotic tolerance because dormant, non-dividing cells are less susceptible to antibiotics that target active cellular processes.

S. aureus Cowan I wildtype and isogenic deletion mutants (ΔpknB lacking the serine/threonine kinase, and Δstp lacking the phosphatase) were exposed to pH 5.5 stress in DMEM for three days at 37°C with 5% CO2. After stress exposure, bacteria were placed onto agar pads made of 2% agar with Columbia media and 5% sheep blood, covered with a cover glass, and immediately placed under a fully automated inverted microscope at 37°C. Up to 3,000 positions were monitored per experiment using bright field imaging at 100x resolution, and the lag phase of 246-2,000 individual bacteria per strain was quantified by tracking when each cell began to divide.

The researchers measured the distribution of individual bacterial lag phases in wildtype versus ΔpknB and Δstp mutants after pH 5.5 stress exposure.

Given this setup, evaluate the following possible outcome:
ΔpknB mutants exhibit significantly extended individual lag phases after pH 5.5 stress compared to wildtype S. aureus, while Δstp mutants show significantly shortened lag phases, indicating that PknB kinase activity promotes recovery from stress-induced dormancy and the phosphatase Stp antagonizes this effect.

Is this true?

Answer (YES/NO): NO